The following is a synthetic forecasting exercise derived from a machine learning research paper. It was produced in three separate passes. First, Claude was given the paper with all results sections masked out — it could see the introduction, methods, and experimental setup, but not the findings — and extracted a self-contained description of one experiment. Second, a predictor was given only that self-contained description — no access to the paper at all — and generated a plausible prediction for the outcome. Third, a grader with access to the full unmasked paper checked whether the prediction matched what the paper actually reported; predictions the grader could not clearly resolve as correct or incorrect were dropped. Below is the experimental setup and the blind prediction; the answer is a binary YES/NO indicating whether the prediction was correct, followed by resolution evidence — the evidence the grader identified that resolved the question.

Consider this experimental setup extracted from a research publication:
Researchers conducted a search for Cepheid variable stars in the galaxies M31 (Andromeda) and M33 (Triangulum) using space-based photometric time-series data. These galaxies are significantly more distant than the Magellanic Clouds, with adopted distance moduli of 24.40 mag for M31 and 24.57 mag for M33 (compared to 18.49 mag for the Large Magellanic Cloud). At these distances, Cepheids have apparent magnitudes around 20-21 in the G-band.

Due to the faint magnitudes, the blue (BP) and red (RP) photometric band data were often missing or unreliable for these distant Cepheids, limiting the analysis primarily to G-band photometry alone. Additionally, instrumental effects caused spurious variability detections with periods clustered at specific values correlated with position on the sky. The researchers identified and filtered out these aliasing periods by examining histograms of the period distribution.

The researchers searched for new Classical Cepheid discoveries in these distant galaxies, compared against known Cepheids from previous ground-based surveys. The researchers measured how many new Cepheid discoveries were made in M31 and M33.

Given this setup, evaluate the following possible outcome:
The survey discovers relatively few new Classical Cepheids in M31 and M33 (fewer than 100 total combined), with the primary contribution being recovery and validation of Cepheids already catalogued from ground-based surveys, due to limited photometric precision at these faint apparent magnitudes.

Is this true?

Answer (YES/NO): YES